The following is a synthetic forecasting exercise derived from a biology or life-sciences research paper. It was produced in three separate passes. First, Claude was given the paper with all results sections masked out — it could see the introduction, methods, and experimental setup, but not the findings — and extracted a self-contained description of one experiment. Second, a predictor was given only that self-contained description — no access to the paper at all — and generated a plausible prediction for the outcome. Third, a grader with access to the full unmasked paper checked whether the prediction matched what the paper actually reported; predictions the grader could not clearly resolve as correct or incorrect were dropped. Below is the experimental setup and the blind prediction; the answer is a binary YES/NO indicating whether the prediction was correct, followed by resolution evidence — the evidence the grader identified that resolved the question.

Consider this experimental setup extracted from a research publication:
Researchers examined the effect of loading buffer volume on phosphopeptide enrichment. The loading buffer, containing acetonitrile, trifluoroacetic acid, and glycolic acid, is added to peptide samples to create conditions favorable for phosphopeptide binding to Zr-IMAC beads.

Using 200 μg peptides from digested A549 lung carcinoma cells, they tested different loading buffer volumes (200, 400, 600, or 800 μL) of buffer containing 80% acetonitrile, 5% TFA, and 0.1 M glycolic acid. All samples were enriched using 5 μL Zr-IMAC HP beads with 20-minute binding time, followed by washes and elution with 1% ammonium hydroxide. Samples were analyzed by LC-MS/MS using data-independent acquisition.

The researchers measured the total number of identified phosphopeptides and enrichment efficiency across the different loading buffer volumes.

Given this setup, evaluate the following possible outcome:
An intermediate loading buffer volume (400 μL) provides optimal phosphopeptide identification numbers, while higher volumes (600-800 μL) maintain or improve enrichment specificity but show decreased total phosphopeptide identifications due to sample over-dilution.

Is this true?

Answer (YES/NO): NO